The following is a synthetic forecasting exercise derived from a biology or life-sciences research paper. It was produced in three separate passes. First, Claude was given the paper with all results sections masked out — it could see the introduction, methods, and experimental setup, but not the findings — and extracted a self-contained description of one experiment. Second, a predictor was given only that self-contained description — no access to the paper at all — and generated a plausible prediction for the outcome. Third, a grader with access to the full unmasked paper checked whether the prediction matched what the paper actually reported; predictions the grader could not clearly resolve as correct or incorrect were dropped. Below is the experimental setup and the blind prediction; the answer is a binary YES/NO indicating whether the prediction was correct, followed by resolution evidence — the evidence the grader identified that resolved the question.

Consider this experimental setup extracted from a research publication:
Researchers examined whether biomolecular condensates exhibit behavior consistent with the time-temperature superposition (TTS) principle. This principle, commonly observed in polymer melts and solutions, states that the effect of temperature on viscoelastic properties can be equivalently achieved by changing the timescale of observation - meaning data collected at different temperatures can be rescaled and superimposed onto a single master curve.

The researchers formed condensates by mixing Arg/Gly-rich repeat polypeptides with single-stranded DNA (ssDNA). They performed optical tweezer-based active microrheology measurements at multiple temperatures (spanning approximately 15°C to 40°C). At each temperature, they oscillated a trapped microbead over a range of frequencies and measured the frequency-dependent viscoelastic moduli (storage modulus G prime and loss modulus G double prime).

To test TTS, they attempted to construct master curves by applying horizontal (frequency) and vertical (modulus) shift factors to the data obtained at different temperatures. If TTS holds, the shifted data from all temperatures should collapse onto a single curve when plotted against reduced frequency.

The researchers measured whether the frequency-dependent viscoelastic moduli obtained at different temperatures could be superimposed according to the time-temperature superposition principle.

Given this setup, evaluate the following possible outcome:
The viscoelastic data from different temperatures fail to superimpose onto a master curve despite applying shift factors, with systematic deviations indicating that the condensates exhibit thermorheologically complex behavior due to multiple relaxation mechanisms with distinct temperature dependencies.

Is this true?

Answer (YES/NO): NO